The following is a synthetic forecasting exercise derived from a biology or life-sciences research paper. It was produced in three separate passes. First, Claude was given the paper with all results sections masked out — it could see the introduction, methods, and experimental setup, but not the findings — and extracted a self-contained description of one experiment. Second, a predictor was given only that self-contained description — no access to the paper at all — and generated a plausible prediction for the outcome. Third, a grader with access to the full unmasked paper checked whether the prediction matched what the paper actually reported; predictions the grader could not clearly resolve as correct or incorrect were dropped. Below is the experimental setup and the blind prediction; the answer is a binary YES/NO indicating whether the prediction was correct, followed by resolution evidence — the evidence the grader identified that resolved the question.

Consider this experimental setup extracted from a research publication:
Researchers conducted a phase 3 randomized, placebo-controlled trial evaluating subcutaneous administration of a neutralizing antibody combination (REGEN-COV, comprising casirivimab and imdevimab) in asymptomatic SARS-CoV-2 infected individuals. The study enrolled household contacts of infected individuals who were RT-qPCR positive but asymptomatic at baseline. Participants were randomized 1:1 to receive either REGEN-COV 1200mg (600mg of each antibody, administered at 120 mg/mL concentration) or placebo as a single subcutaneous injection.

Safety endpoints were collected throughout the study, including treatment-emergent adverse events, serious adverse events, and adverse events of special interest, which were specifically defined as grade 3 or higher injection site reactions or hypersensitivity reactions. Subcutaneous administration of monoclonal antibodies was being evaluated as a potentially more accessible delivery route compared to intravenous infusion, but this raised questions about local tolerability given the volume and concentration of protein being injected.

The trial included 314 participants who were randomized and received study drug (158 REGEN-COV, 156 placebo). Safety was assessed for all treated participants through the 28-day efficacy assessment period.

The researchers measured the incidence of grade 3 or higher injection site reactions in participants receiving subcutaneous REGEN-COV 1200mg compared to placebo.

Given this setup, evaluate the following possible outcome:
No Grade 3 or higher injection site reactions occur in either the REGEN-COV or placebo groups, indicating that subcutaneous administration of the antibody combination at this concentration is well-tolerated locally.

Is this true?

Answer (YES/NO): YES